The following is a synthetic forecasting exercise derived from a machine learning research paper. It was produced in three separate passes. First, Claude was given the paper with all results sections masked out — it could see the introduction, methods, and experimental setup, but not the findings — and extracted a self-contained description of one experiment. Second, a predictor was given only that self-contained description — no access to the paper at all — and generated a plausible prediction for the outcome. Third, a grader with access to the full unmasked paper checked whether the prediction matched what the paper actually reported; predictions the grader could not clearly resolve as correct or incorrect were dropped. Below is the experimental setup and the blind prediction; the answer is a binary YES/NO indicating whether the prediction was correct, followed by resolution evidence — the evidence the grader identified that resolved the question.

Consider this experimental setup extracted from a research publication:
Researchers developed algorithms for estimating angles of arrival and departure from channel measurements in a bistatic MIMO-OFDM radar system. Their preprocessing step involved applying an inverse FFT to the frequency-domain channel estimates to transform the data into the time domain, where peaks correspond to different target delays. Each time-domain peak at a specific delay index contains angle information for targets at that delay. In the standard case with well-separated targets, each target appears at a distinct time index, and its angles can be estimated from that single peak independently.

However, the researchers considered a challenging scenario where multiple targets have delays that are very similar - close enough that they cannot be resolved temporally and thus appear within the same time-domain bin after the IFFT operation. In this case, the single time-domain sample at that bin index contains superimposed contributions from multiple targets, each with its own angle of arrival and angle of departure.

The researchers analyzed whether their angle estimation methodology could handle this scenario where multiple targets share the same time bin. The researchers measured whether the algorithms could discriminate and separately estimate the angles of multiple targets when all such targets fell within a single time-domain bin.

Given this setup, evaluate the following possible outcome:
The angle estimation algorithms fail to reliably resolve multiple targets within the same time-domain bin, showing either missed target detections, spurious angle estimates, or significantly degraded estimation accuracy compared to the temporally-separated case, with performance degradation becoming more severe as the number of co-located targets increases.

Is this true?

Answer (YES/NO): NO